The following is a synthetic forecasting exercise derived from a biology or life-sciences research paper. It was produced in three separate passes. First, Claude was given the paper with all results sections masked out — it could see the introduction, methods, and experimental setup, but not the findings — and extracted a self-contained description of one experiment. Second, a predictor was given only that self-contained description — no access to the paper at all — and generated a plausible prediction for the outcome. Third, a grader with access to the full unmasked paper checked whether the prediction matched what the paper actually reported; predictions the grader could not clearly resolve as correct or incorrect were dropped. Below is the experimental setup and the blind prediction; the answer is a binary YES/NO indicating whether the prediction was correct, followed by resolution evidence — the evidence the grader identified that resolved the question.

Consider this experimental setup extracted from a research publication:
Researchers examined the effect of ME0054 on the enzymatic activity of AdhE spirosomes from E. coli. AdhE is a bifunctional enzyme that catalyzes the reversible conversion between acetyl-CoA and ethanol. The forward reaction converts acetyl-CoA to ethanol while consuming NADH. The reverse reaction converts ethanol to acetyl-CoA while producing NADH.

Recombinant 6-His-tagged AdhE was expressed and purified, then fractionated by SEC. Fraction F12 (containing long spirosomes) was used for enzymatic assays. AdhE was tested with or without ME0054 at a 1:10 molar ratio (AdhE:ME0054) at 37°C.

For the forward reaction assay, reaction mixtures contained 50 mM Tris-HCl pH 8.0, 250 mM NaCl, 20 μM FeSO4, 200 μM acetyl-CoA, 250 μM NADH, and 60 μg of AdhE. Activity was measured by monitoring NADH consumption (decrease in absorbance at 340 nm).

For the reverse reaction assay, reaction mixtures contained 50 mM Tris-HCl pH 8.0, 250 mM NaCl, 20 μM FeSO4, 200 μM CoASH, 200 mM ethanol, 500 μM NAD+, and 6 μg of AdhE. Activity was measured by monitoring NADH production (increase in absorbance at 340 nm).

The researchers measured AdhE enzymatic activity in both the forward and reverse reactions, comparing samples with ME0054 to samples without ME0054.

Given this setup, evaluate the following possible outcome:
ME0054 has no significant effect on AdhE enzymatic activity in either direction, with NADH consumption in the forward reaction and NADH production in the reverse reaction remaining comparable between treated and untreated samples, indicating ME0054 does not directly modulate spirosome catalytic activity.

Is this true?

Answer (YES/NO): NO